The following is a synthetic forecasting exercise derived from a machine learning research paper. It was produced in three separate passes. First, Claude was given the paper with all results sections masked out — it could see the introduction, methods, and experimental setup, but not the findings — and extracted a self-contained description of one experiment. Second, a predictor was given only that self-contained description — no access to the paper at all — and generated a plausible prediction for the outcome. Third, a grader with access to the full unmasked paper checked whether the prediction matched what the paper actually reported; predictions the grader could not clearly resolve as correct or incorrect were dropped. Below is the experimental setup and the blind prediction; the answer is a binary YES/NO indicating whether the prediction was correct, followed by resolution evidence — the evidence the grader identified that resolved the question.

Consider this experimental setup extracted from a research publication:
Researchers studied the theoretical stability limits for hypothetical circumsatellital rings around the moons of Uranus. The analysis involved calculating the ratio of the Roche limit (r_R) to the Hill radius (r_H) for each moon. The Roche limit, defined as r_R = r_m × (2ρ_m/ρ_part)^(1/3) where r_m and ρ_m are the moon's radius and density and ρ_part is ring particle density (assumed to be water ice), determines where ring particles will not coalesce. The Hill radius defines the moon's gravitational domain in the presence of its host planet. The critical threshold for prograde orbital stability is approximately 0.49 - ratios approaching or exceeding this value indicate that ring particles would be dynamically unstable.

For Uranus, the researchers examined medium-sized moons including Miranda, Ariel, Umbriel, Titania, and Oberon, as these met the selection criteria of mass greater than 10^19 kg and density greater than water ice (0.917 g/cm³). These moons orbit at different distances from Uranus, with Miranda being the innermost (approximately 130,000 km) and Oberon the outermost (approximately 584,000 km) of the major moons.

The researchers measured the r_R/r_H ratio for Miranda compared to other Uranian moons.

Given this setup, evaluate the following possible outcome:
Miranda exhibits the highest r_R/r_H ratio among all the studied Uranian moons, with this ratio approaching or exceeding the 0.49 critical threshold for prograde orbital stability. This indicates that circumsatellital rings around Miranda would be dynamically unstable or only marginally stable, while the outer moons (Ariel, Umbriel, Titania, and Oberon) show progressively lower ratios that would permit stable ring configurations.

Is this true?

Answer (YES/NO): YES